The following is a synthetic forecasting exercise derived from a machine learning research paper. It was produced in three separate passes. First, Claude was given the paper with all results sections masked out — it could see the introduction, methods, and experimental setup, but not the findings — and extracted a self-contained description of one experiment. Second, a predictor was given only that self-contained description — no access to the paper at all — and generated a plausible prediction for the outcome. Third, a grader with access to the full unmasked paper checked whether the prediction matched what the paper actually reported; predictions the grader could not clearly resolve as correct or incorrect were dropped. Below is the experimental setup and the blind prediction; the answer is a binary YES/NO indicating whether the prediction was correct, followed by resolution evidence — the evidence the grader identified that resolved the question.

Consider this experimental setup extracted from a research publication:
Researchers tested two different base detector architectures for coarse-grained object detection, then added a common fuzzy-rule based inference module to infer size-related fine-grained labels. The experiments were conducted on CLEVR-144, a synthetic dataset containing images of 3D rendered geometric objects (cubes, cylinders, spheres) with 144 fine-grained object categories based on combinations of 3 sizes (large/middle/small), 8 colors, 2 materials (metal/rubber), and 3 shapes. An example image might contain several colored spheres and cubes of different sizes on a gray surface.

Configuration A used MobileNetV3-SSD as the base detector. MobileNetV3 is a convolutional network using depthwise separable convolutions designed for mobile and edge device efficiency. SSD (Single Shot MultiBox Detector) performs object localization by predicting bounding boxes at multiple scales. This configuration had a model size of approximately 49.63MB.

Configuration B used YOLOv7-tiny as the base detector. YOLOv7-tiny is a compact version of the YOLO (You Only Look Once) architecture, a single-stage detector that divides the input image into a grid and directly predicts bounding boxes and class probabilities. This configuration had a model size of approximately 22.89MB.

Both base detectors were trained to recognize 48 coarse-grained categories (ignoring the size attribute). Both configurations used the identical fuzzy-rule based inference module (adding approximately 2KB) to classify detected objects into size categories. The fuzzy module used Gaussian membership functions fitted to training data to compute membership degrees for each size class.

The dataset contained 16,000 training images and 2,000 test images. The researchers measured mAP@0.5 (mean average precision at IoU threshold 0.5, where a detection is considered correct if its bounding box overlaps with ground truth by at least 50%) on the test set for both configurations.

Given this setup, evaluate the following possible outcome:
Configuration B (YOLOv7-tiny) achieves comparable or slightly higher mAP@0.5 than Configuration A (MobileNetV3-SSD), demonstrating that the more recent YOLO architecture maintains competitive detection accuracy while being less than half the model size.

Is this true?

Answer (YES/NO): YES